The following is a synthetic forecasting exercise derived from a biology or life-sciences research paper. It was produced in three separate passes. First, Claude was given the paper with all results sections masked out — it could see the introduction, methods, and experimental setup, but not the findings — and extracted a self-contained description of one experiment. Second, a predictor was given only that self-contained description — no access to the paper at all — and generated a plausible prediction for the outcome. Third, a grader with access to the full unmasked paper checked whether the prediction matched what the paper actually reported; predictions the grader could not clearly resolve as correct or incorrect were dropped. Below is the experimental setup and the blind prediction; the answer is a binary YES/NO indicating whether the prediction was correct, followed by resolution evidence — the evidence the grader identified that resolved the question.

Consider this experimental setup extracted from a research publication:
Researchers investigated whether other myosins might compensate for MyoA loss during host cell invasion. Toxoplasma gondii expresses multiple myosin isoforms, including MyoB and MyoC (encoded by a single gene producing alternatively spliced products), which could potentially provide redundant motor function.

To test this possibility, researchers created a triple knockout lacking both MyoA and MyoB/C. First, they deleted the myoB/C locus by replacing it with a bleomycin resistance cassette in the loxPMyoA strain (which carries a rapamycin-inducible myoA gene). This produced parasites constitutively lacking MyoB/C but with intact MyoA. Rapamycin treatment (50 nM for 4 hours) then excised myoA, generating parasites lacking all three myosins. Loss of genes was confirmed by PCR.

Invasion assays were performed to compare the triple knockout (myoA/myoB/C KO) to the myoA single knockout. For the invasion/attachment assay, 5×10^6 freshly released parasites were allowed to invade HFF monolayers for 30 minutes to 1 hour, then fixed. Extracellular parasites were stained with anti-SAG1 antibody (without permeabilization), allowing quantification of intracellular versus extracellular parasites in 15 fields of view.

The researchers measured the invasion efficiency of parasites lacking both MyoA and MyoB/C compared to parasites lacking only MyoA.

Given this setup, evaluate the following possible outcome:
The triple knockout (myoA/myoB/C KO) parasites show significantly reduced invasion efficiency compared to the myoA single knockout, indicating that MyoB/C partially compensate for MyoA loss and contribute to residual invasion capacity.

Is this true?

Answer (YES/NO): YES